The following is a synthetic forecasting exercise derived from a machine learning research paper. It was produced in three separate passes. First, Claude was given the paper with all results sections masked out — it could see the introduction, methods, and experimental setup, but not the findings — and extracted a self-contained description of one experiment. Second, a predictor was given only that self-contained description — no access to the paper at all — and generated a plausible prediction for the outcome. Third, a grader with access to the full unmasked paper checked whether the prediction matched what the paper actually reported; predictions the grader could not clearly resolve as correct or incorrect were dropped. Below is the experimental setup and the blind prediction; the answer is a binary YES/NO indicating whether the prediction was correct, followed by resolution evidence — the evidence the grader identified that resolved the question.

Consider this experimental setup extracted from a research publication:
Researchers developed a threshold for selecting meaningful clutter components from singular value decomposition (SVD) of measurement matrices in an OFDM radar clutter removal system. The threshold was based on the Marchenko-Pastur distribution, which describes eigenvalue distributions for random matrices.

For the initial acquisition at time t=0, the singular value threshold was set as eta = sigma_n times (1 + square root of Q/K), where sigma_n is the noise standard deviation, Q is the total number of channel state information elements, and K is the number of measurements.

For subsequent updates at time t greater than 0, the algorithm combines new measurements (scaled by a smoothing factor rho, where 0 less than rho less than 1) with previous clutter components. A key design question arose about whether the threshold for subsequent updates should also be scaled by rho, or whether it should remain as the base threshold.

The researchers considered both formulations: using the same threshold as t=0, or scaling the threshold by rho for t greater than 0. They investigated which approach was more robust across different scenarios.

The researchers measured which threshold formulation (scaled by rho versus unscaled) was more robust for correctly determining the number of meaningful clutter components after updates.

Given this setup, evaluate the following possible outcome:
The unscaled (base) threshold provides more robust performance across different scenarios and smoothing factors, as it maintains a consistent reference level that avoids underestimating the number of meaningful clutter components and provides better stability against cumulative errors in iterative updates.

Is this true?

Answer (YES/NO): NO